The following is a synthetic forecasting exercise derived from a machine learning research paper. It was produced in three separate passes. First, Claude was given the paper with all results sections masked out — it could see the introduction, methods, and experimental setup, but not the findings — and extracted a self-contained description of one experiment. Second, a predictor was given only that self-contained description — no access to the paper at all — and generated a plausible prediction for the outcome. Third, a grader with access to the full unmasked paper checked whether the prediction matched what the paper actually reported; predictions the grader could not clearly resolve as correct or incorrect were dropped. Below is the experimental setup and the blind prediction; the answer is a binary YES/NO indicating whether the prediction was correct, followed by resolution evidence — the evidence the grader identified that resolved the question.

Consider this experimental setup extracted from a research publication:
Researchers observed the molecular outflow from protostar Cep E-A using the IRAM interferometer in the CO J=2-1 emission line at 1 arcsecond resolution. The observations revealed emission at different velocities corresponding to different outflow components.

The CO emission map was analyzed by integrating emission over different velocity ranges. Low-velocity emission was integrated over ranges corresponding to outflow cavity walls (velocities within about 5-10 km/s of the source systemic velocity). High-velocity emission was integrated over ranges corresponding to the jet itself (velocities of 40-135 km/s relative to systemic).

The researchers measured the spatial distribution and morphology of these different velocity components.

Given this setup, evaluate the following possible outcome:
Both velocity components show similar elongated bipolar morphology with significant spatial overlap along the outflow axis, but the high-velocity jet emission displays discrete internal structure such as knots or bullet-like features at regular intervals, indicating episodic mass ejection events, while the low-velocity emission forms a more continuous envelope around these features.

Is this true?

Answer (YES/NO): NO